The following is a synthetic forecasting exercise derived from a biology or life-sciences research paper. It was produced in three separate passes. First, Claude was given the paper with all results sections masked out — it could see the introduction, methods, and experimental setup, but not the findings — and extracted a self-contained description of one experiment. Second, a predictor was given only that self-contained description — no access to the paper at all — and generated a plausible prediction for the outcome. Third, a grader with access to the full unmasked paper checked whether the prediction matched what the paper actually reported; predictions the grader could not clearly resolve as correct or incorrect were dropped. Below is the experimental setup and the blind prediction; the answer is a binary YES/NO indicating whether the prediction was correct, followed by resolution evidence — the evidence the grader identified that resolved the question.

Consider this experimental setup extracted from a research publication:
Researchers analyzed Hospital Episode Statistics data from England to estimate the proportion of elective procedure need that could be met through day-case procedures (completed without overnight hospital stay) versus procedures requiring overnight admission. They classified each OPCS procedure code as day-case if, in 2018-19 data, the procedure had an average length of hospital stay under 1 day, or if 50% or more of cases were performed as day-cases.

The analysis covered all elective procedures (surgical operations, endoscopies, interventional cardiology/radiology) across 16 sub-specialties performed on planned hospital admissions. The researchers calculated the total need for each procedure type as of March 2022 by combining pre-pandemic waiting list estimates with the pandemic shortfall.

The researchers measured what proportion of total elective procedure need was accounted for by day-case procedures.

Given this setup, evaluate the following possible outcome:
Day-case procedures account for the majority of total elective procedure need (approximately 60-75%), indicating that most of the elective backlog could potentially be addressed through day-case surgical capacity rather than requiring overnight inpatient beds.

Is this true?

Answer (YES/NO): NO